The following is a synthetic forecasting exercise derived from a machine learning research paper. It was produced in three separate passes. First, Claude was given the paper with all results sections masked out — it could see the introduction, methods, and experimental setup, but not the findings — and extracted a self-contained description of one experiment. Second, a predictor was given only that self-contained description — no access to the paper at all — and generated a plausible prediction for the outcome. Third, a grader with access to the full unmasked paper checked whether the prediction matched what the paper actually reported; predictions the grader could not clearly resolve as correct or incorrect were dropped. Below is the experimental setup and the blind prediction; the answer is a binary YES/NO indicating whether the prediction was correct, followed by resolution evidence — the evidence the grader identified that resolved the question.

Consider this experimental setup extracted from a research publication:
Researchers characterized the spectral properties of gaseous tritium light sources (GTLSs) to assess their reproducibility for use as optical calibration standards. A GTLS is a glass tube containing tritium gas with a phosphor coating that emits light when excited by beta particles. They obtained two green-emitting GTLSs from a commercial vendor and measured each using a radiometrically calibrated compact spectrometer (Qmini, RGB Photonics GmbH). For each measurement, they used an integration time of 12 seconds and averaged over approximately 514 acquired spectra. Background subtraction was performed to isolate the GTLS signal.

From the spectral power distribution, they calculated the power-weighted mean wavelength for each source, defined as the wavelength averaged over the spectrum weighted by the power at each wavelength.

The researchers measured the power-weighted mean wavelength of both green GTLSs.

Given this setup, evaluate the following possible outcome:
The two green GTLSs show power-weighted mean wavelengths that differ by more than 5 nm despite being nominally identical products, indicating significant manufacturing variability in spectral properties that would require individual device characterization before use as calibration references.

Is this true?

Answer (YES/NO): NO